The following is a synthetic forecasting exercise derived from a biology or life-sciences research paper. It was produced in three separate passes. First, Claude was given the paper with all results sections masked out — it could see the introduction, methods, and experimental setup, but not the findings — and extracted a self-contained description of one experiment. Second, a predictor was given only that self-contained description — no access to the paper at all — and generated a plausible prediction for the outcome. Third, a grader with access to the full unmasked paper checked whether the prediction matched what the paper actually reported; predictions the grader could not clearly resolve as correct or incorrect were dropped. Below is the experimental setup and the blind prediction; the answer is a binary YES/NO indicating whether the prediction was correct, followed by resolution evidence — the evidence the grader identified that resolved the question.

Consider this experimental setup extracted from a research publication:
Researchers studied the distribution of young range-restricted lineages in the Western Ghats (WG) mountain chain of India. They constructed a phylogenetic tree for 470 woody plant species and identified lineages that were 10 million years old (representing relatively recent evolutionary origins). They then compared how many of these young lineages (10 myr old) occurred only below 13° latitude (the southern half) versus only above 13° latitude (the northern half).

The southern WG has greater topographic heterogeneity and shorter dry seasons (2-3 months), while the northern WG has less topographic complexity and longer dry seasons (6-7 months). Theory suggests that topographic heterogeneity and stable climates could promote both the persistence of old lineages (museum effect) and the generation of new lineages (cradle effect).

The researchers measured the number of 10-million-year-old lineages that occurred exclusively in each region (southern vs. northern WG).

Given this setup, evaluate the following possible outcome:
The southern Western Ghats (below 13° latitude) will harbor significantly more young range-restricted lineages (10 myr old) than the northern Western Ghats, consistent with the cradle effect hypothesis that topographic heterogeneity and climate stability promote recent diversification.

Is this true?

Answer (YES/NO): YES